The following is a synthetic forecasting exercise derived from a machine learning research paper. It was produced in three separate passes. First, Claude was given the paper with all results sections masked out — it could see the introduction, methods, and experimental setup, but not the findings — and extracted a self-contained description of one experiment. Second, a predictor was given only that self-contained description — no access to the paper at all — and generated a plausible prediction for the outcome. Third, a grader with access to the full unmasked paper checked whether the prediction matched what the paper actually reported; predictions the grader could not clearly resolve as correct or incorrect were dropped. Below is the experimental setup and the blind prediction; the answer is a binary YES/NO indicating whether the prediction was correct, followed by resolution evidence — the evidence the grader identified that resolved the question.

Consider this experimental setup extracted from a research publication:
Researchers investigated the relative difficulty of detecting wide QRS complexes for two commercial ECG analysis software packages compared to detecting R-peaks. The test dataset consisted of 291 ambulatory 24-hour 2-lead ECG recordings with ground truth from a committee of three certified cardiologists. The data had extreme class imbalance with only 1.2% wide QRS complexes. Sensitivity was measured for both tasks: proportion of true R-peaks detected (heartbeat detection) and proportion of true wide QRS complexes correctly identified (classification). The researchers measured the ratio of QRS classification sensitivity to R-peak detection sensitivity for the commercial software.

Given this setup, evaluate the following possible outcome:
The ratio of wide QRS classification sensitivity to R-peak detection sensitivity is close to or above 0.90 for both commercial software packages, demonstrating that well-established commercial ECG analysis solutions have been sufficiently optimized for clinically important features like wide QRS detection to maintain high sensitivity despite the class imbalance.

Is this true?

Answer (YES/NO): NO